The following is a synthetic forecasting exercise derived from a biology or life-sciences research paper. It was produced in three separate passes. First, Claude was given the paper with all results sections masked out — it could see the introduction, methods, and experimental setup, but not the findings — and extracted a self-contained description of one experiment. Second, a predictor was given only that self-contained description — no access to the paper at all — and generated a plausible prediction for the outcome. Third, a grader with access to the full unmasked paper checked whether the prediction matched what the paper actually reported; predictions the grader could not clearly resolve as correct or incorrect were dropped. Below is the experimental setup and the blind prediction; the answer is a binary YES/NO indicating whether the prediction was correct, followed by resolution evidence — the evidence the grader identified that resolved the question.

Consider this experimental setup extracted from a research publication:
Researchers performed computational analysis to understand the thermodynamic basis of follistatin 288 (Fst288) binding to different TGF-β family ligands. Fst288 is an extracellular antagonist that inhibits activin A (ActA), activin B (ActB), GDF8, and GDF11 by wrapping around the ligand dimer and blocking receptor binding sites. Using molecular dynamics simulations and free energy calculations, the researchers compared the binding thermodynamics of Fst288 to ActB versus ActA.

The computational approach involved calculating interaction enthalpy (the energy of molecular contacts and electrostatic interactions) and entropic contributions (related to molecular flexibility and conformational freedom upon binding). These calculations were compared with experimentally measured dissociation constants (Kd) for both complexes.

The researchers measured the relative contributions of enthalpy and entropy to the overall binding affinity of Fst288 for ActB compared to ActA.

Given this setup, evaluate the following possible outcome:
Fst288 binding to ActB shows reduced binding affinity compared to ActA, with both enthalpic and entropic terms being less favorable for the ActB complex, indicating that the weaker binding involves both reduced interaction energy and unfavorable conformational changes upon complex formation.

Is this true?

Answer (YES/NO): NO